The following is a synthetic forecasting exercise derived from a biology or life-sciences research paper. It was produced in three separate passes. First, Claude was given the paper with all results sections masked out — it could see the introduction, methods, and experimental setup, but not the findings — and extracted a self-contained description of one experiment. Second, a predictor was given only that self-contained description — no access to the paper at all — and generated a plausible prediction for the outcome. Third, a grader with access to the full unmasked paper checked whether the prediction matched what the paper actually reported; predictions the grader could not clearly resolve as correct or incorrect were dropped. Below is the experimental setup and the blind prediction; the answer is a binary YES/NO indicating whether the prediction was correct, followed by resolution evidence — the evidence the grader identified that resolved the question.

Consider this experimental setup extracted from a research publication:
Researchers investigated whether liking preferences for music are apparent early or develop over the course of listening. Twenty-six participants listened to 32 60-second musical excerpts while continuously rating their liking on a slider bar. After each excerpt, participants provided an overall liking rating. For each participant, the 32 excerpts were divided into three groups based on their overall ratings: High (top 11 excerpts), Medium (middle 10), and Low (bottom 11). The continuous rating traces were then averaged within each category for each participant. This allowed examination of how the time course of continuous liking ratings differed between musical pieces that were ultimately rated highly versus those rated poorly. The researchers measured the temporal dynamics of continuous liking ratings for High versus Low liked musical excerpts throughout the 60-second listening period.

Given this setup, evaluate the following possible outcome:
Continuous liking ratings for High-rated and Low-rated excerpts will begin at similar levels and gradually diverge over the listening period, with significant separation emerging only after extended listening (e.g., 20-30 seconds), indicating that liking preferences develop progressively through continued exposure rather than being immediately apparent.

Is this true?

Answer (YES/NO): NO